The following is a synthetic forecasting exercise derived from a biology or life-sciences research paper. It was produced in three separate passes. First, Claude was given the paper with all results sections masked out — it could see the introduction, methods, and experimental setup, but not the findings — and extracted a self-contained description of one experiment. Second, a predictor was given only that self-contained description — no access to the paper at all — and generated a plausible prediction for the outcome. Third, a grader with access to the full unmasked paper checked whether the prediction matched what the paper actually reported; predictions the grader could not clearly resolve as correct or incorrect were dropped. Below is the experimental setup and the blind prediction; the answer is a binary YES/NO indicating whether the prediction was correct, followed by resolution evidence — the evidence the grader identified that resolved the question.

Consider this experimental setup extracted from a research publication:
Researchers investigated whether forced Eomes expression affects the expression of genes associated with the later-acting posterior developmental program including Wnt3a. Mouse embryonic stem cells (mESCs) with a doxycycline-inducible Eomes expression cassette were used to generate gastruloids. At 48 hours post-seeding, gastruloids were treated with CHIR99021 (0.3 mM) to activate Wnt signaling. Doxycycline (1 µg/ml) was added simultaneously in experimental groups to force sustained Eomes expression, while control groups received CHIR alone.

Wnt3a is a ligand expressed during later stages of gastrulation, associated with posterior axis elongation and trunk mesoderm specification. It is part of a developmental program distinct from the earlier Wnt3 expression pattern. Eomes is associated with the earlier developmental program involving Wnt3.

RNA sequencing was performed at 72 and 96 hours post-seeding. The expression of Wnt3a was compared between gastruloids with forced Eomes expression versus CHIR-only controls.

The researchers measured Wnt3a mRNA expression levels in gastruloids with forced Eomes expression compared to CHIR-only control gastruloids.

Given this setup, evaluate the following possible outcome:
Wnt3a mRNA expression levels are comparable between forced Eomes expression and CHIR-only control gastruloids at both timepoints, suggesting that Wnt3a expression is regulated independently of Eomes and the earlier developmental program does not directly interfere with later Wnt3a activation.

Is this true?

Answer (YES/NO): NO